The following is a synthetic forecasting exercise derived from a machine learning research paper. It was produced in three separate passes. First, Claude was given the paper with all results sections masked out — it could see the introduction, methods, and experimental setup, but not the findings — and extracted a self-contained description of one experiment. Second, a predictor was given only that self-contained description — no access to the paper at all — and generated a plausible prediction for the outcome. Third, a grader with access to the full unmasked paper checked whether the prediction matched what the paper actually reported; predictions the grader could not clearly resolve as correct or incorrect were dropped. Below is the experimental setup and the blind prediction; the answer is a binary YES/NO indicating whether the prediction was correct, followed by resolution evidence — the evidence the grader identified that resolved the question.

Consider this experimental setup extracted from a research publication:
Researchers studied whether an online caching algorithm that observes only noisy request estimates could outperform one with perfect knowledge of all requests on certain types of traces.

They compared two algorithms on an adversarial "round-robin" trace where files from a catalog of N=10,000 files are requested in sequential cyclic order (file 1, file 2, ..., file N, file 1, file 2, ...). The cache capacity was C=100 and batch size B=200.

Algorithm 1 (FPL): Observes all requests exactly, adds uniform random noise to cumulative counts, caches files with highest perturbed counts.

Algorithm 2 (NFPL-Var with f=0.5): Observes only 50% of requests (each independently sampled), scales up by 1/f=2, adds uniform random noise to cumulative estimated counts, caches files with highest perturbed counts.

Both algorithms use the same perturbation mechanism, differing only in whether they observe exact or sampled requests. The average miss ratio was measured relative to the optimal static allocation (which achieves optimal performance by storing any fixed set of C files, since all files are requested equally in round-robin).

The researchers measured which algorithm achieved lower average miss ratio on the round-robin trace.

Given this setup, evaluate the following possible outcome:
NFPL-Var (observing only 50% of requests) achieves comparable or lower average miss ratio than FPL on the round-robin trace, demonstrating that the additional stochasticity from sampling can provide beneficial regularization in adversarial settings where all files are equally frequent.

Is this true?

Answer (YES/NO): YES